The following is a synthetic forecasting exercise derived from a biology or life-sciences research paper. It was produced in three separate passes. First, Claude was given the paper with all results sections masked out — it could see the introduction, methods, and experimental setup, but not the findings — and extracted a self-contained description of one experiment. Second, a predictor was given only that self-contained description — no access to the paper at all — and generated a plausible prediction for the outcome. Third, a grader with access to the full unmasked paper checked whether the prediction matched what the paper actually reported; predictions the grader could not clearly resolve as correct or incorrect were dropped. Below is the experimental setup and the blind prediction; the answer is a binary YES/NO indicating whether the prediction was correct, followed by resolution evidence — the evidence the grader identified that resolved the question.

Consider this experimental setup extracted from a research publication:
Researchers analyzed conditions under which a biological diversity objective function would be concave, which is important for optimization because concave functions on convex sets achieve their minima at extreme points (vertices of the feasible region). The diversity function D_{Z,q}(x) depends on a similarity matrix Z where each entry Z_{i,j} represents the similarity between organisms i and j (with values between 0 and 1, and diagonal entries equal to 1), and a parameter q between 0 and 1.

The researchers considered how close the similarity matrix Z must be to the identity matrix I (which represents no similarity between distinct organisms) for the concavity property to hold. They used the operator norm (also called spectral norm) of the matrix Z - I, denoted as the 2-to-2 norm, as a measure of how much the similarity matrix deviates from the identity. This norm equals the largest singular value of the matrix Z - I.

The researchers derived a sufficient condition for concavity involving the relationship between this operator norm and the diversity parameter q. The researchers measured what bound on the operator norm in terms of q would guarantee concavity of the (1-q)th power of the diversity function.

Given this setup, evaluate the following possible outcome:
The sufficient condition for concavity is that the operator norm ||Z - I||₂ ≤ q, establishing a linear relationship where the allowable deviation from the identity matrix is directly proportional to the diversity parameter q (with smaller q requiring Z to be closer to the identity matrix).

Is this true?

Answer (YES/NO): NO